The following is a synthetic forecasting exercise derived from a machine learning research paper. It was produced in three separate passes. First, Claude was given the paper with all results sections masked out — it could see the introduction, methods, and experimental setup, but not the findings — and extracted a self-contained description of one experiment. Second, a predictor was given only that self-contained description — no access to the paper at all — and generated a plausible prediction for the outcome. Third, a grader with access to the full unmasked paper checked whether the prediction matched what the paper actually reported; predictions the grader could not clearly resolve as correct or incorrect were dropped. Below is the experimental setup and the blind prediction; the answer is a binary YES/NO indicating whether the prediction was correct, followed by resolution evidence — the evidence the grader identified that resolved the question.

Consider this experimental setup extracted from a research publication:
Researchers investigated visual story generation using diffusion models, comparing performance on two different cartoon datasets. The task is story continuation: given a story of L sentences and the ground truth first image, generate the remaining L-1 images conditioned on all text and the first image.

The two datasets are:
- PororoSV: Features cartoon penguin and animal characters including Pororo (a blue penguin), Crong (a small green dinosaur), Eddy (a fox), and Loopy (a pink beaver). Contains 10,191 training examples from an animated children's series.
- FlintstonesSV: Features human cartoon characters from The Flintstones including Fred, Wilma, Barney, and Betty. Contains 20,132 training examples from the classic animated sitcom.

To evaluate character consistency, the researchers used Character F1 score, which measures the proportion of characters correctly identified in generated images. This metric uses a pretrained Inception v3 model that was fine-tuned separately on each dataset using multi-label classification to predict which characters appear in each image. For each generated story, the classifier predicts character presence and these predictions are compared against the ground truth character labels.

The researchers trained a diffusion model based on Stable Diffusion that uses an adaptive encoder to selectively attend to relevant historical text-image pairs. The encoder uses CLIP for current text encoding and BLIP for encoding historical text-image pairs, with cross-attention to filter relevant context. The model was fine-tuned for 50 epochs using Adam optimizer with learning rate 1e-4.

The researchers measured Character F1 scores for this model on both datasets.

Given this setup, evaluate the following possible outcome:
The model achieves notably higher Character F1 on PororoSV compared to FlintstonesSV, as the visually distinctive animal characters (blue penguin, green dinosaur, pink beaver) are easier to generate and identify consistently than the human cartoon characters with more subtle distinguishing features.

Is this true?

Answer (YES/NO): NO